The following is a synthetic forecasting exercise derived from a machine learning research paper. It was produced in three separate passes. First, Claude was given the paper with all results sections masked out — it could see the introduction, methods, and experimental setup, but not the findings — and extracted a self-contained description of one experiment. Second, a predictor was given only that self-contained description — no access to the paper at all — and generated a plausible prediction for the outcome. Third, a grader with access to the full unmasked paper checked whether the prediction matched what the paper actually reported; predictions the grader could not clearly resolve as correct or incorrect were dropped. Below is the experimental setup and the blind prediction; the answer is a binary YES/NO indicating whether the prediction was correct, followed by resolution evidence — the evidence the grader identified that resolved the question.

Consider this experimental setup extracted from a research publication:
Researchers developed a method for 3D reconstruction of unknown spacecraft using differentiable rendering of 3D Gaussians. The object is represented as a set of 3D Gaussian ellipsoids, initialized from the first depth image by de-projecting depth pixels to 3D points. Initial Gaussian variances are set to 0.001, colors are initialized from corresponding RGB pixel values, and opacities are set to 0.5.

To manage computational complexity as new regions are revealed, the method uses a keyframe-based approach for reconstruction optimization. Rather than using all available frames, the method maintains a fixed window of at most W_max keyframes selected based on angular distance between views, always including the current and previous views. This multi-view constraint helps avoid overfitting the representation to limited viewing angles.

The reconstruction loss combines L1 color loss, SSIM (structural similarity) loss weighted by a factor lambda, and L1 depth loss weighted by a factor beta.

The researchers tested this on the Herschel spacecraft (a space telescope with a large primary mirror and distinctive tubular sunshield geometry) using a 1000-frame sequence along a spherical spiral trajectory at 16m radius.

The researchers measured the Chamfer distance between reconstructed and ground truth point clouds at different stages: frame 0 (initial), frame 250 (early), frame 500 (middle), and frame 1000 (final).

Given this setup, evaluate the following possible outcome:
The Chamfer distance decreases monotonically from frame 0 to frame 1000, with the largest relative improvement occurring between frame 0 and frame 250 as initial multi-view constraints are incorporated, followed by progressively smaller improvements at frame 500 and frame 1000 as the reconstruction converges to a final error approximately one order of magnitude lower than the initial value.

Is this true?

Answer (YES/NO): NO